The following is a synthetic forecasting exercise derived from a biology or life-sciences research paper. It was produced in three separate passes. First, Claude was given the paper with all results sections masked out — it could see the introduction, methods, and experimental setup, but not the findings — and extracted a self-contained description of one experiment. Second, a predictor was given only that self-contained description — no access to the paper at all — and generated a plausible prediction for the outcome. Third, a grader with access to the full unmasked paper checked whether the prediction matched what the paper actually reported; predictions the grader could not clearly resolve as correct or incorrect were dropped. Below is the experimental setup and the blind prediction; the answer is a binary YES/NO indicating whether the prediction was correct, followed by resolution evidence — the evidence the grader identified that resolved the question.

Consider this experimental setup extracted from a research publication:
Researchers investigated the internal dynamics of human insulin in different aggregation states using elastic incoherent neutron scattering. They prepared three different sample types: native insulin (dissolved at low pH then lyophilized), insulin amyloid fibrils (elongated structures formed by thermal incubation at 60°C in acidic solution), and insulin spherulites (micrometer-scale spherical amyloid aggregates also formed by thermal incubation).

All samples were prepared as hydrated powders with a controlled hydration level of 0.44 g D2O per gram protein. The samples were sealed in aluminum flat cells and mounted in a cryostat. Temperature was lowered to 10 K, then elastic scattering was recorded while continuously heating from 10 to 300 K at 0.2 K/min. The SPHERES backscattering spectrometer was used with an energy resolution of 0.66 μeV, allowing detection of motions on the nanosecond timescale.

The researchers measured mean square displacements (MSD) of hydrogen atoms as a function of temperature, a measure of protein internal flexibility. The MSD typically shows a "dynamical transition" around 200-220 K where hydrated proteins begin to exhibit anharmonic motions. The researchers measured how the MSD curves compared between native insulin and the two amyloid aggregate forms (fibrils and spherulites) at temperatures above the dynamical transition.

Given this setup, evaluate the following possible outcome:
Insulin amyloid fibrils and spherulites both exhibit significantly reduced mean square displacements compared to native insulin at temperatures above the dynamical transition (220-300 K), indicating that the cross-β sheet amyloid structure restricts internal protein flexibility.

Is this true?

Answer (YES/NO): NO